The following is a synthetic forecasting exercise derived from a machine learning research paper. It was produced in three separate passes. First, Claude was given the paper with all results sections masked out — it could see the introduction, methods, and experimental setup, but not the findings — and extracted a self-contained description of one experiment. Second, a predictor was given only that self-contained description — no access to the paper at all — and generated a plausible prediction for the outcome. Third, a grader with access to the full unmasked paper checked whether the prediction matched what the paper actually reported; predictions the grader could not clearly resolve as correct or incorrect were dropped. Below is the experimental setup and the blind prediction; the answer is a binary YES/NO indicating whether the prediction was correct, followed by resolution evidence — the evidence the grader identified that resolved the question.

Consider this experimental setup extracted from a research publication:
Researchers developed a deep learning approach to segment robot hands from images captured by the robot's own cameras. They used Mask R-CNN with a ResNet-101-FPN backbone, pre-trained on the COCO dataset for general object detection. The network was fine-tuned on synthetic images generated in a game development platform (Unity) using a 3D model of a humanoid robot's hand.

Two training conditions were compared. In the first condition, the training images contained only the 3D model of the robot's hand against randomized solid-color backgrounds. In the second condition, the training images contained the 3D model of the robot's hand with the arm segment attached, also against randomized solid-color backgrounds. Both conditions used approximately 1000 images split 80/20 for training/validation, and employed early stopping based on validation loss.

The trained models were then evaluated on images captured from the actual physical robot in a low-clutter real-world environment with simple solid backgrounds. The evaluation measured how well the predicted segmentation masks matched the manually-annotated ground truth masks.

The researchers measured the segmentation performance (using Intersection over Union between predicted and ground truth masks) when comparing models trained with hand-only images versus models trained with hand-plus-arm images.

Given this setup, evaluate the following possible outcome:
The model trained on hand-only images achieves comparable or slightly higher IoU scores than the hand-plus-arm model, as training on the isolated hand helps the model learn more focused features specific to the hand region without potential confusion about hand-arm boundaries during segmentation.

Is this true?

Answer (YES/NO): NO